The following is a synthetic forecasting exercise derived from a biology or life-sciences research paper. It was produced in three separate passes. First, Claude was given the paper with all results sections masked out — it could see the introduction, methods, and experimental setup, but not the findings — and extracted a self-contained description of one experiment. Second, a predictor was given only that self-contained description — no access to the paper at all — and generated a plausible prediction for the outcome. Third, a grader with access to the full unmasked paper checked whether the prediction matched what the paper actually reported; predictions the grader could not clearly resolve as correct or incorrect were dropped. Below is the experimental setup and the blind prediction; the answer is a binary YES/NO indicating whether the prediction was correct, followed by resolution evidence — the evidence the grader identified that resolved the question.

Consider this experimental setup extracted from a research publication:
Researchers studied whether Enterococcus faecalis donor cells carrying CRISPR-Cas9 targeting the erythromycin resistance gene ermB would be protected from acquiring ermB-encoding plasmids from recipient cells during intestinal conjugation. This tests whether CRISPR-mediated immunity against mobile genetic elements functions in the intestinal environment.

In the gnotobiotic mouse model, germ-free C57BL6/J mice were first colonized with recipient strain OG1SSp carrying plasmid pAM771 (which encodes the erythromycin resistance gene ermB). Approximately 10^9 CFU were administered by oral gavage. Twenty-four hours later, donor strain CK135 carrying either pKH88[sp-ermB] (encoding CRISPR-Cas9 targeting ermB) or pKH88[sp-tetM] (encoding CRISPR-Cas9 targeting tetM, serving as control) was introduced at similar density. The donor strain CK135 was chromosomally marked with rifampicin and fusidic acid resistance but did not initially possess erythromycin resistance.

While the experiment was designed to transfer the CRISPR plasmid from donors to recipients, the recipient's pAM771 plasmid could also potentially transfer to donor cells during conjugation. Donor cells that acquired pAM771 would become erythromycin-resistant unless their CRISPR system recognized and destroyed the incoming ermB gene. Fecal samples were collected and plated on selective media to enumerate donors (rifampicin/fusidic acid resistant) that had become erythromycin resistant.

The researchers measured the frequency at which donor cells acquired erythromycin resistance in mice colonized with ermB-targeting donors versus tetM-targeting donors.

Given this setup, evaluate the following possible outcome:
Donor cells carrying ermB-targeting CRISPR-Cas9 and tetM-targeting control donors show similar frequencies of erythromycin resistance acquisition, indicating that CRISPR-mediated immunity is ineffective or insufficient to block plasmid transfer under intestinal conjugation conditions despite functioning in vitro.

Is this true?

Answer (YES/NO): NO